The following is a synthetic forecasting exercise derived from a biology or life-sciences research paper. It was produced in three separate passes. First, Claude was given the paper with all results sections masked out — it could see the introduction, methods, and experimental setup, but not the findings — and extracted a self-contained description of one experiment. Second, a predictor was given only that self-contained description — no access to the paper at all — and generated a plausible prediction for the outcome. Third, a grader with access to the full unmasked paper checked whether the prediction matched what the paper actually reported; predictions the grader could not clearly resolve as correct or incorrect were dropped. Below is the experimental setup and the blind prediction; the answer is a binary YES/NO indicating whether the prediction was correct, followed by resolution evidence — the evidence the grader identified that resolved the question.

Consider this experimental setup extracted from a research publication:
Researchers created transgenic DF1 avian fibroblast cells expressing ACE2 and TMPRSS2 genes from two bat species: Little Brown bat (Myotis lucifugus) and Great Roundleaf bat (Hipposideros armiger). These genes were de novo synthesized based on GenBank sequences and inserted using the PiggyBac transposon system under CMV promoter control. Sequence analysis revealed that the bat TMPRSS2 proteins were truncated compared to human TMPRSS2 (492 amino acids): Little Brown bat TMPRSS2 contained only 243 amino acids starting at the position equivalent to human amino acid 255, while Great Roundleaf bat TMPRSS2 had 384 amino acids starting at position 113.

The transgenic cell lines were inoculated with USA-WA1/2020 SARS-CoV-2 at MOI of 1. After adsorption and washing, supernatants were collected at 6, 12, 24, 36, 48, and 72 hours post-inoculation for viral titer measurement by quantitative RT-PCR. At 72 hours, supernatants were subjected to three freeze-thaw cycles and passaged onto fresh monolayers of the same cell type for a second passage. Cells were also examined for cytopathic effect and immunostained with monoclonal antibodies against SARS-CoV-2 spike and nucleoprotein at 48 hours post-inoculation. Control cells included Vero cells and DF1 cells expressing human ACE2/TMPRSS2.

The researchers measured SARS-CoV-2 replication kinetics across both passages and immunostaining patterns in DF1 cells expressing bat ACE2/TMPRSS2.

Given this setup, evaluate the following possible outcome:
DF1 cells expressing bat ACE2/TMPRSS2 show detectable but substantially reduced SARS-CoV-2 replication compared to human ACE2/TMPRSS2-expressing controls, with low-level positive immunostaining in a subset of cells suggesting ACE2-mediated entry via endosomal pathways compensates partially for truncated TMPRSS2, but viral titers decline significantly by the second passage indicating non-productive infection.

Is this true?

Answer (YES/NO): YES